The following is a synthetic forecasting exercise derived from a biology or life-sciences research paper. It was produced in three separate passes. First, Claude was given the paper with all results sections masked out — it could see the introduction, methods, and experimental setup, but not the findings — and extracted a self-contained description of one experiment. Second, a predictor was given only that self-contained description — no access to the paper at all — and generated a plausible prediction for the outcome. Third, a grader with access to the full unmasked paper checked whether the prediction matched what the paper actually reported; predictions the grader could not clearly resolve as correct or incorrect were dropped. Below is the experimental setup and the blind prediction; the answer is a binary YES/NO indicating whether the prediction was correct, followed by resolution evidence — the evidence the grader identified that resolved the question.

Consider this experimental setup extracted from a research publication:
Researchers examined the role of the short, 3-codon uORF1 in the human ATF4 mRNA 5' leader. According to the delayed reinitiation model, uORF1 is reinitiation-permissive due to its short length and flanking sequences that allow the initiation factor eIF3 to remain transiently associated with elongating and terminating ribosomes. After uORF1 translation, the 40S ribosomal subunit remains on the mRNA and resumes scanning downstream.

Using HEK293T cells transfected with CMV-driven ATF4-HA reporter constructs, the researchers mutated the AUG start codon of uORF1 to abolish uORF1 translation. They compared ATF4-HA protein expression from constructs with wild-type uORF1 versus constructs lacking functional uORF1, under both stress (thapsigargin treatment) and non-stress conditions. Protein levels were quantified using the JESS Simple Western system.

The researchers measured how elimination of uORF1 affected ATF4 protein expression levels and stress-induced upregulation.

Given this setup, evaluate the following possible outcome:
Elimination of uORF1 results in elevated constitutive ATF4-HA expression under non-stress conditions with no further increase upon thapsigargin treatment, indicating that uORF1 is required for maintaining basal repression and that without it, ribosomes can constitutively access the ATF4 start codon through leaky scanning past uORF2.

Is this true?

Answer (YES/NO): NO